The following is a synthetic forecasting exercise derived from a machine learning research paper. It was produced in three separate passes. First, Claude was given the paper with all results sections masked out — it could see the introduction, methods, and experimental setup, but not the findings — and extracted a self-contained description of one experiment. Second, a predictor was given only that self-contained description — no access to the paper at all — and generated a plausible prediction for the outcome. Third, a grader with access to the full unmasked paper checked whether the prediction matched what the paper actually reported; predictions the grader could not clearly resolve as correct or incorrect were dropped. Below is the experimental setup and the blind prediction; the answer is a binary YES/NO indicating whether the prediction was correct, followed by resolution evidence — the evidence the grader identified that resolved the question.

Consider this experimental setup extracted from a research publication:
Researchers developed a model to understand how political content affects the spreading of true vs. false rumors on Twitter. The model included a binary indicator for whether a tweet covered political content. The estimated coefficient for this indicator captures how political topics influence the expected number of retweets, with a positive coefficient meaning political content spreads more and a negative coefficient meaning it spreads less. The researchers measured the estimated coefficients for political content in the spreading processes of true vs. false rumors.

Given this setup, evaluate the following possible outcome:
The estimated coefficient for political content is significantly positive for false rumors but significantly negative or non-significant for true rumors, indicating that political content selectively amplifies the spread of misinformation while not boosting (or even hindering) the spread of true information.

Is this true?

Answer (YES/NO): YES